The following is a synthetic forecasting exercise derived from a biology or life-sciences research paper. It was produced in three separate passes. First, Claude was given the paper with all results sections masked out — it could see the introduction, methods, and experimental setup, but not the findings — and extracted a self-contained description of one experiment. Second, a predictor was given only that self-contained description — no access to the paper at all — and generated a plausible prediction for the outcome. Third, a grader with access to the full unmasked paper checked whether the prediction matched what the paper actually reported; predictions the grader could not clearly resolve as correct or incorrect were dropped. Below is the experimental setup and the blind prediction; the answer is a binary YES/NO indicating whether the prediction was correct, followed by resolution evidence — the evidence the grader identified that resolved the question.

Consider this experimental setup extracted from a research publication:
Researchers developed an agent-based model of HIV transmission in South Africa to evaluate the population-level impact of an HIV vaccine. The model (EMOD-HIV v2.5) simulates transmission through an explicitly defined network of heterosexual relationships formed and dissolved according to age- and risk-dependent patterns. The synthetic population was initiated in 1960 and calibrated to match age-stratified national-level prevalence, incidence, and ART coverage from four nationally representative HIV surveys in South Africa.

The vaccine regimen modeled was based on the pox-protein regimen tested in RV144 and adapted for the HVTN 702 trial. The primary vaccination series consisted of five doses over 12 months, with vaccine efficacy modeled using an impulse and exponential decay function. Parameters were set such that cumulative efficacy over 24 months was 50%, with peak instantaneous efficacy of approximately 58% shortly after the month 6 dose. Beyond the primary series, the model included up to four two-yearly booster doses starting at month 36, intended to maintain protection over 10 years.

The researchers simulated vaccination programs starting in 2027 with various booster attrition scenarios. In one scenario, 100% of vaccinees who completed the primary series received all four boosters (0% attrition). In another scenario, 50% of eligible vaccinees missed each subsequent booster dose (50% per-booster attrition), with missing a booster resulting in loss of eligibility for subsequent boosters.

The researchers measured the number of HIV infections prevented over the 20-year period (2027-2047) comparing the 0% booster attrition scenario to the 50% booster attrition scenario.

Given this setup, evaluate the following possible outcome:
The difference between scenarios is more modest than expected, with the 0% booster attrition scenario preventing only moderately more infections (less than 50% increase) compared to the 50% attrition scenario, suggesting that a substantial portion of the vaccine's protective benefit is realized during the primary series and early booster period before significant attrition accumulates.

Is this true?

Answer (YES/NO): NO